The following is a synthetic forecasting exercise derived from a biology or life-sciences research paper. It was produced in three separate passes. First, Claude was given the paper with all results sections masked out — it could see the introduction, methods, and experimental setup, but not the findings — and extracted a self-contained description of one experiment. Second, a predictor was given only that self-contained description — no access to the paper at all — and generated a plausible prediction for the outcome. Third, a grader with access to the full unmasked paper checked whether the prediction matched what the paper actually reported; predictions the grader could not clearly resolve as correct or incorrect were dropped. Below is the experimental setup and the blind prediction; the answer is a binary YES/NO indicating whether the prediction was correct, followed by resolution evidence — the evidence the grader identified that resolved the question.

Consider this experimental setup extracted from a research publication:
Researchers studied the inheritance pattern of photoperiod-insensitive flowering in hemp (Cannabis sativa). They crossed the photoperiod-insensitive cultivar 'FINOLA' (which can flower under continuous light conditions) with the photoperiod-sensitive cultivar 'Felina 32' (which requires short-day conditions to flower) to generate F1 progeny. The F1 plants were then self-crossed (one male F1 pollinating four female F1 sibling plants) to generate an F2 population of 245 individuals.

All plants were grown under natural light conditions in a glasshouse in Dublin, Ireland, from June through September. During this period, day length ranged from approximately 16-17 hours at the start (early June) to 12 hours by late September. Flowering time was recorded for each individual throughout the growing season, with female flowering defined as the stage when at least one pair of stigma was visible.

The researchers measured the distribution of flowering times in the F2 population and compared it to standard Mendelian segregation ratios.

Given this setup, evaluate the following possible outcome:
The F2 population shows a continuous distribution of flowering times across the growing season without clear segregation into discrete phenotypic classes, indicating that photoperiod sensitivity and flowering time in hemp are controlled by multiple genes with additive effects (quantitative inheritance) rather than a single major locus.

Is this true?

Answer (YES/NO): NO